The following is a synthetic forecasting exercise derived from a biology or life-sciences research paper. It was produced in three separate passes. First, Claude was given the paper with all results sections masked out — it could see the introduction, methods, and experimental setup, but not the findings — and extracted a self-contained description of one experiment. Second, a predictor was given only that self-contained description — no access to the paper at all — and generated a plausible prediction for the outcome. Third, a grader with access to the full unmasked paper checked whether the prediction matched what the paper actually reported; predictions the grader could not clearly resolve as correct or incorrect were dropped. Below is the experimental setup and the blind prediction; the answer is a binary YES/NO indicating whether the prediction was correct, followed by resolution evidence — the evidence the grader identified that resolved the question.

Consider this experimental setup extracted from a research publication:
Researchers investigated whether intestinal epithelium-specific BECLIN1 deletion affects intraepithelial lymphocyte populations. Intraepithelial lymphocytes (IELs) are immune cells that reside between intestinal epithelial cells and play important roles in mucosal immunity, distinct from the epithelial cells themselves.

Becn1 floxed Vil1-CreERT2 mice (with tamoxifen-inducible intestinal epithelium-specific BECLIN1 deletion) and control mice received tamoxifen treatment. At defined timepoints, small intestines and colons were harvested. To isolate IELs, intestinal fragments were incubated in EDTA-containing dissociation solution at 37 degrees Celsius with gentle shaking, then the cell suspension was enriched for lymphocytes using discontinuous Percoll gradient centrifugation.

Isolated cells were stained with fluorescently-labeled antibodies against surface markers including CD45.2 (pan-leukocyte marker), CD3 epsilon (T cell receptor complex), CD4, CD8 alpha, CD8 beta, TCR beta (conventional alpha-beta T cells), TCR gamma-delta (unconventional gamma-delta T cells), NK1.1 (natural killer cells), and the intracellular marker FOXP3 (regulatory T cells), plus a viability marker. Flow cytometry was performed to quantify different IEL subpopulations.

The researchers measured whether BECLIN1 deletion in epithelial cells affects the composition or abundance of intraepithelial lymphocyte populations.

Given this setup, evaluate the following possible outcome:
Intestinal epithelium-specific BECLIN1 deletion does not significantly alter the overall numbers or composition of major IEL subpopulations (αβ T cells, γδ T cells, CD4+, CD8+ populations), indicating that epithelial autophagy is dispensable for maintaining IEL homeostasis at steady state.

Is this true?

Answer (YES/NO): NO